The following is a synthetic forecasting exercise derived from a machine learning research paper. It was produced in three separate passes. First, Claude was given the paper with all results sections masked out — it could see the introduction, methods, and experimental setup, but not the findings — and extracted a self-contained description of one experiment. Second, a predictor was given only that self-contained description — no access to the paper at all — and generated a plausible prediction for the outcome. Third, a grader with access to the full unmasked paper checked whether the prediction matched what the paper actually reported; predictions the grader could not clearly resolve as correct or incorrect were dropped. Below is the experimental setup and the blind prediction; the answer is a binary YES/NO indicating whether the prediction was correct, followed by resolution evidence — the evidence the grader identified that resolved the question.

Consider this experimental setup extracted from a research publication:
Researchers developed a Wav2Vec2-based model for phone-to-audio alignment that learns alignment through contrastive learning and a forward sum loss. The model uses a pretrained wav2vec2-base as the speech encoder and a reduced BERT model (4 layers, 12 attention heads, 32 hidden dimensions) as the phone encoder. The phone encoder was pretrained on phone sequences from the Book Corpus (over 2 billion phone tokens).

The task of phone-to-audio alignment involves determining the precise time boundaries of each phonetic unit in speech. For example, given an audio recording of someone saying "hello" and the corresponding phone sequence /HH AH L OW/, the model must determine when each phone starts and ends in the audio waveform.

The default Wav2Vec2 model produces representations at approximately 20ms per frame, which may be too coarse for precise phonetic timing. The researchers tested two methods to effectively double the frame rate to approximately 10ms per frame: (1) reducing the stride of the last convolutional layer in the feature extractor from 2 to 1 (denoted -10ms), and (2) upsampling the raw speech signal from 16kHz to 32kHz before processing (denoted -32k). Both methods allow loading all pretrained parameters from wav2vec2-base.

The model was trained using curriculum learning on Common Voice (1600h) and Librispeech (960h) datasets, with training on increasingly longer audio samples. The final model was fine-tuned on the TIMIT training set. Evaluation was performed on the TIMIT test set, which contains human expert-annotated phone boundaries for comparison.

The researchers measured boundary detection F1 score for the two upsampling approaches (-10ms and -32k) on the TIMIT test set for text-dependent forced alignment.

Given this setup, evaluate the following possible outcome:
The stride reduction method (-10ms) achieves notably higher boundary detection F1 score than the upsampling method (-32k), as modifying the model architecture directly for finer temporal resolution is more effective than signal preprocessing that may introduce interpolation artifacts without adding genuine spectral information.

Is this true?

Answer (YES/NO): YES